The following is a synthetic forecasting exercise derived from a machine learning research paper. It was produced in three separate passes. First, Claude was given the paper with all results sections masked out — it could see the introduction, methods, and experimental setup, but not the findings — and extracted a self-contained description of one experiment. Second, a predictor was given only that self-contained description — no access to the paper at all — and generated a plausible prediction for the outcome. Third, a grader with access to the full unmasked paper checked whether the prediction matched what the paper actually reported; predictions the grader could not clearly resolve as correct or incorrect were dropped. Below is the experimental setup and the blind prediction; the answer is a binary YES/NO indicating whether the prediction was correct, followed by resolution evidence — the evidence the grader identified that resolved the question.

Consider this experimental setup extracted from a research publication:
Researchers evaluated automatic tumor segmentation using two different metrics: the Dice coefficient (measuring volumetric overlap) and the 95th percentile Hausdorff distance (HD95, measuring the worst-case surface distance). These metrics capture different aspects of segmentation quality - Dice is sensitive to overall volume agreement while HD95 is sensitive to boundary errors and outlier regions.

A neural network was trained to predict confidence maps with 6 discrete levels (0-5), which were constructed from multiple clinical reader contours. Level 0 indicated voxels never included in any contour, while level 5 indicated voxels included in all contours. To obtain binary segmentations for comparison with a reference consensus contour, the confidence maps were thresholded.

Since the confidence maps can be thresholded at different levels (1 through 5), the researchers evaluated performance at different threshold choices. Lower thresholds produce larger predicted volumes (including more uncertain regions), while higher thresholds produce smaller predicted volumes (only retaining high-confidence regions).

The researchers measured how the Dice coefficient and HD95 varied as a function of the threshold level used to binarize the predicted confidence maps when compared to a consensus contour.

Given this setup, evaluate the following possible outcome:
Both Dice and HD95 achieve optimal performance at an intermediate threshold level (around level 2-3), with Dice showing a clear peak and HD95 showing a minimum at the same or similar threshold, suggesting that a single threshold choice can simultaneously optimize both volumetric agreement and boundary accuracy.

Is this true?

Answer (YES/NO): NO